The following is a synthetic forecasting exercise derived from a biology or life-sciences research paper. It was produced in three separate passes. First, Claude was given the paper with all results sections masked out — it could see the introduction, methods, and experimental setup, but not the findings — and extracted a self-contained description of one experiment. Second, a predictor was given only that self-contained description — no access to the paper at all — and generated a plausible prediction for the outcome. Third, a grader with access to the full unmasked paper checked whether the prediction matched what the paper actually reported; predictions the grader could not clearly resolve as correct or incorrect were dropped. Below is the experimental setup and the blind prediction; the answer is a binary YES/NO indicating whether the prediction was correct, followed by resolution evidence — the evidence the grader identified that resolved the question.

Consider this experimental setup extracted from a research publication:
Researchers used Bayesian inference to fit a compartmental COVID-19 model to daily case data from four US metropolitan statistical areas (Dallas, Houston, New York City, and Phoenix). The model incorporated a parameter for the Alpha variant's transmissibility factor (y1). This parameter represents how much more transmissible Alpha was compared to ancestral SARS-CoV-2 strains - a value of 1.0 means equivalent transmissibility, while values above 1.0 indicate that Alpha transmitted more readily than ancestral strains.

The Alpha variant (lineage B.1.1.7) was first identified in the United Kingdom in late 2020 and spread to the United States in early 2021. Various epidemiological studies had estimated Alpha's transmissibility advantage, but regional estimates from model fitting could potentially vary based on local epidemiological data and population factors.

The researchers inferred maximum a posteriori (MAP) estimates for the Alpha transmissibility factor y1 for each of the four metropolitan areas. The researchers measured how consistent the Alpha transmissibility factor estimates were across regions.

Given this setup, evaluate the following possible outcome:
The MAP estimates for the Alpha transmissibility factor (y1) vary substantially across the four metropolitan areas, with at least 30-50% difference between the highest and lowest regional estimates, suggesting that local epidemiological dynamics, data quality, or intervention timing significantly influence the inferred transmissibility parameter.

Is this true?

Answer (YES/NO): NO